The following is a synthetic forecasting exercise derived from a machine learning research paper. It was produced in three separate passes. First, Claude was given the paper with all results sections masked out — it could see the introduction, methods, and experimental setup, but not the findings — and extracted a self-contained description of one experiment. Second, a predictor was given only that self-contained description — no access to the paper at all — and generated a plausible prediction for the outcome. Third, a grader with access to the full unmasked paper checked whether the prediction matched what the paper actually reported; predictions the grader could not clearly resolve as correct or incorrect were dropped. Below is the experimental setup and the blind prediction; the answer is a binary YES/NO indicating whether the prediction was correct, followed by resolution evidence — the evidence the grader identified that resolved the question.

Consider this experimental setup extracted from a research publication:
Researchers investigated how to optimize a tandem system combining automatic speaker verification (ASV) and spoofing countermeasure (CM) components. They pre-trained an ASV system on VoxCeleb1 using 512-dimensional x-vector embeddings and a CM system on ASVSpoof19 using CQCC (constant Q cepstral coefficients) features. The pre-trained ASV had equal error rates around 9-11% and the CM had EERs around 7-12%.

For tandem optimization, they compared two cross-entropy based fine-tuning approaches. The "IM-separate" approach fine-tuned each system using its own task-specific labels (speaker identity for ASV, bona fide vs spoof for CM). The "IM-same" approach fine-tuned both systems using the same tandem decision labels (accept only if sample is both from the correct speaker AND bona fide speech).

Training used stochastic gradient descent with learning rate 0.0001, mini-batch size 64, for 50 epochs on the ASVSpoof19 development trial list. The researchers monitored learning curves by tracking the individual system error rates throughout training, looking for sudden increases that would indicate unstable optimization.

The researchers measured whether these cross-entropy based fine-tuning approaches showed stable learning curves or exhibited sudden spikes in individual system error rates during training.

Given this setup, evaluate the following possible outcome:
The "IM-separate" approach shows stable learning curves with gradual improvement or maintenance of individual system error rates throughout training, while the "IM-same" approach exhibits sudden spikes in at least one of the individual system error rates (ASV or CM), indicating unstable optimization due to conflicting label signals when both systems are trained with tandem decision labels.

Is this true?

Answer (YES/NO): NO